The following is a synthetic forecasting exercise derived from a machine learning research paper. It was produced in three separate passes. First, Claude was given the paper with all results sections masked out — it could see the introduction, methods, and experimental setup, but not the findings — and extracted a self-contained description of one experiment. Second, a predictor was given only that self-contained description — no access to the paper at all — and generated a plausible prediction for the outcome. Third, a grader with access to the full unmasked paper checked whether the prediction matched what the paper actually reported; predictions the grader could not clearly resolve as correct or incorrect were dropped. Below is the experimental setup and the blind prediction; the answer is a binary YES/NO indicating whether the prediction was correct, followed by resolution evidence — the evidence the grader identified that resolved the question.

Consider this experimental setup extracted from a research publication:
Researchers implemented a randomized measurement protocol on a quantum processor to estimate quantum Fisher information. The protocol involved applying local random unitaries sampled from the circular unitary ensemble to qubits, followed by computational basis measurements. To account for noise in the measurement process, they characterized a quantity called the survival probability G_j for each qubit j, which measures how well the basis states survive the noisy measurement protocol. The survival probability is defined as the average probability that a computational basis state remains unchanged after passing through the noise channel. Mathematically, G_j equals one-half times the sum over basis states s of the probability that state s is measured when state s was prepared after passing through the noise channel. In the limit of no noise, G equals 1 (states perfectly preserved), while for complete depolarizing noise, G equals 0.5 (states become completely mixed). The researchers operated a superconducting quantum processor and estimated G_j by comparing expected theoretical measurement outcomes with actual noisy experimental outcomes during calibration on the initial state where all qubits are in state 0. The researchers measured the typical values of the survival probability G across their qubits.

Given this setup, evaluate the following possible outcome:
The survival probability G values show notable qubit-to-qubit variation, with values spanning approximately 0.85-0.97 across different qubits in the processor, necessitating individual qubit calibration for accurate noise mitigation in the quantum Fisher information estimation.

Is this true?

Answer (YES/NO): NO